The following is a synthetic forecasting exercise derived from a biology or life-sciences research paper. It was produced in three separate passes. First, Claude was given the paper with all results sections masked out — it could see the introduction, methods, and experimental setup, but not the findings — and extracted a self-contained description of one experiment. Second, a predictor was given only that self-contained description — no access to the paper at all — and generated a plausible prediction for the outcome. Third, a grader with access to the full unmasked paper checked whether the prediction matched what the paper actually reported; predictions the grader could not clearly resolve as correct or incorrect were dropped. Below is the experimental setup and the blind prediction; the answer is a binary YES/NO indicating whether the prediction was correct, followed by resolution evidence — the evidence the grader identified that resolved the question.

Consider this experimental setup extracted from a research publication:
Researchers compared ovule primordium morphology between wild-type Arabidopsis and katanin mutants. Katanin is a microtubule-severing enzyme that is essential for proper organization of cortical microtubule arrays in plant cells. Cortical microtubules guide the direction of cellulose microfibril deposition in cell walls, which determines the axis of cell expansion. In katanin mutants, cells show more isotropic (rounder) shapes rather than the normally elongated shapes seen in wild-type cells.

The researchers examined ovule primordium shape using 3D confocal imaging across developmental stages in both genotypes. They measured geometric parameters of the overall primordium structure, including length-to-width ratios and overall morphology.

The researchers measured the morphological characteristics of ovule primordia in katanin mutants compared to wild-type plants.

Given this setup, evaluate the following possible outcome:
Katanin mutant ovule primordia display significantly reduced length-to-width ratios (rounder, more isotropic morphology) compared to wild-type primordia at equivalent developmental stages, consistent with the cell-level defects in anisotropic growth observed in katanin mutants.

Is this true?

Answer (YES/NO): YES